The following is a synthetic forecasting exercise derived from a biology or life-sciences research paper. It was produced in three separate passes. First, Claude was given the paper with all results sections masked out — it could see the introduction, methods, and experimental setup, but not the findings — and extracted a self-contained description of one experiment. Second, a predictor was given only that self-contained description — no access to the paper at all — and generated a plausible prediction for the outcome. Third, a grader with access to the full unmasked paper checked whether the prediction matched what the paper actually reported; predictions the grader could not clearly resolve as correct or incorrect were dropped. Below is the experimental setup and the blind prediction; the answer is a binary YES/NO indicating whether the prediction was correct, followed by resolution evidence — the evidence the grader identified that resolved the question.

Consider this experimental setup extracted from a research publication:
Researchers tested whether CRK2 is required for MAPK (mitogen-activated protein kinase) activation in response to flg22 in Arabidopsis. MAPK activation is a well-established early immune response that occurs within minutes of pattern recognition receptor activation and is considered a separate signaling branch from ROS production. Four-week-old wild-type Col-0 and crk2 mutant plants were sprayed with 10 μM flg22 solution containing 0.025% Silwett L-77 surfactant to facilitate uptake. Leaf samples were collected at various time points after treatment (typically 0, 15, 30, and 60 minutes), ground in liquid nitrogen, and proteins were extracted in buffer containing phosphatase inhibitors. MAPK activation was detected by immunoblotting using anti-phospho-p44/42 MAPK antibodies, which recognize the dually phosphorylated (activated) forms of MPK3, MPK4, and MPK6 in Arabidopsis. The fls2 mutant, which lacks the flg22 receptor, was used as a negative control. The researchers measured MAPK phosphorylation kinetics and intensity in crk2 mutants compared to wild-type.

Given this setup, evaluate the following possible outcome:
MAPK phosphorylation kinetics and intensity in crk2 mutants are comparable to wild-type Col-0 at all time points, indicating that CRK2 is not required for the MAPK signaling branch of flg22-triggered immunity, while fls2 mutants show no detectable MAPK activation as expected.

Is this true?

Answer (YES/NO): NO